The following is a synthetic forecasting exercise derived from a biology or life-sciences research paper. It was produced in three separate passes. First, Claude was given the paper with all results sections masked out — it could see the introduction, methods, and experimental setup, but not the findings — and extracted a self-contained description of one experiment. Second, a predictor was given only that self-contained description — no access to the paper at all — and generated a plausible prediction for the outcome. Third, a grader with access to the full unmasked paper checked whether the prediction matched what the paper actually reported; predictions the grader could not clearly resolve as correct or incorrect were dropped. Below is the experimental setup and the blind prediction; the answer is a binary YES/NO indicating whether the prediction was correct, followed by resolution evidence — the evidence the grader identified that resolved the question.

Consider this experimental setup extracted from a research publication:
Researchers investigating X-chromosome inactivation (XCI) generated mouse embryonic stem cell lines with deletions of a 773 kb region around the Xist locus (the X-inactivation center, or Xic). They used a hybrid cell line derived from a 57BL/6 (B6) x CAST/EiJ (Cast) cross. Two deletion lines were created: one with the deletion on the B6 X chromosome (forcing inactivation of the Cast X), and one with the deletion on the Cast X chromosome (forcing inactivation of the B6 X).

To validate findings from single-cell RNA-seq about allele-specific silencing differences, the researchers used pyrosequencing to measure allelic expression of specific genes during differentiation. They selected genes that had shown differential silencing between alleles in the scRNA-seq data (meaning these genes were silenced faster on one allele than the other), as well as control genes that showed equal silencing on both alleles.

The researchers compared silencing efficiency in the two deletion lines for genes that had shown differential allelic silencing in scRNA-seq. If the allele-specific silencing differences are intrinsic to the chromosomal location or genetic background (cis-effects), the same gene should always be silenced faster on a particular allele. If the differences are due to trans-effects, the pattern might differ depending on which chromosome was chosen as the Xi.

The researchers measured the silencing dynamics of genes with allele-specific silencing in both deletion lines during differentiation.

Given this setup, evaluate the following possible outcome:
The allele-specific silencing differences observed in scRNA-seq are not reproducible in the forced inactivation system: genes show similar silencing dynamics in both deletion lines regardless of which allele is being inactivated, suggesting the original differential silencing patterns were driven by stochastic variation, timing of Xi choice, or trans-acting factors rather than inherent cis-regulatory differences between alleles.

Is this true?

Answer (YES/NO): NO